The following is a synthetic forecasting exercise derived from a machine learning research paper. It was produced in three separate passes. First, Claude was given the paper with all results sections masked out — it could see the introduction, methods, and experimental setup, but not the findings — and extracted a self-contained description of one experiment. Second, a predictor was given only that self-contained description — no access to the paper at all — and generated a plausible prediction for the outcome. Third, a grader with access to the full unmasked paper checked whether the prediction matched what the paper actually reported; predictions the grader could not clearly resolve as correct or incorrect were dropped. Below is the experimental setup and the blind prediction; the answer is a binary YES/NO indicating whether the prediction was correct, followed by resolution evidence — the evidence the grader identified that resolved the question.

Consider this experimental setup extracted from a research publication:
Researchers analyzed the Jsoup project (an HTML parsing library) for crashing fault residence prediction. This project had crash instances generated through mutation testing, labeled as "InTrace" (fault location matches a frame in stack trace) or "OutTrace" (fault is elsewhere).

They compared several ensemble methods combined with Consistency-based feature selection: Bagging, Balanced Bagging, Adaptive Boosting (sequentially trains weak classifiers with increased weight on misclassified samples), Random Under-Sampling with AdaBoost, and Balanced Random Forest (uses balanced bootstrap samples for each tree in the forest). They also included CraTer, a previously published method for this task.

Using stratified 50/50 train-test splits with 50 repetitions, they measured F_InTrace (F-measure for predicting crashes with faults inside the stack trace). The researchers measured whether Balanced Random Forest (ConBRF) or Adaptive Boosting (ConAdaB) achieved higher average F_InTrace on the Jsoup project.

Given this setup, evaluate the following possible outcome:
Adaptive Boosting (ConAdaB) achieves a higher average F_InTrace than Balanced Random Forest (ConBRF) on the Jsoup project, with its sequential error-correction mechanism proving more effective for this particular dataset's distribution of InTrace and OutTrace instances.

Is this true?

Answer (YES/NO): NO